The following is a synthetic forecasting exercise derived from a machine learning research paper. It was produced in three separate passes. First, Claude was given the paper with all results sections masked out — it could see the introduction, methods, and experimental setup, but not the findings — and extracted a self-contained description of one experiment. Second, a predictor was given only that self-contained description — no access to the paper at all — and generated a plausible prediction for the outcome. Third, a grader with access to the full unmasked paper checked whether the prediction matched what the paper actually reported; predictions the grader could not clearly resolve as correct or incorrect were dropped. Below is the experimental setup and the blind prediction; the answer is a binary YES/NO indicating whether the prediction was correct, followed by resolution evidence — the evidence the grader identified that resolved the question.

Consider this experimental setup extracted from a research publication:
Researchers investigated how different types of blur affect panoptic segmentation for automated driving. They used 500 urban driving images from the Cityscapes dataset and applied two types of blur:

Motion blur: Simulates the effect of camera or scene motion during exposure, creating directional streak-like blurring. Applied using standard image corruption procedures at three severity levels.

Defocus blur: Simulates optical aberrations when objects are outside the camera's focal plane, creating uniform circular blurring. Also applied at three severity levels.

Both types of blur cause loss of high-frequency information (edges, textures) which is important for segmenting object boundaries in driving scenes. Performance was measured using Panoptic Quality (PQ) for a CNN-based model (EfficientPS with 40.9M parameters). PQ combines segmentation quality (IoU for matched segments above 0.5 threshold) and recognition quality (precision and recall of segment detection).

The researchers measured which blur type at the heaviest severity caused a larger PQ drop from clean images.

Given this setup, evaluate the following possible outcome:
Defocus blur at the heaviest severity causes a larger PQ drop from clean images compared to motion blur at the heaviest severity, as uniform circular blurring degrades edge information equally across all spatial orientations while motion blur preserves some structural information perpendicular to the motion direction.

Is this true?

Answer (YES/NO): YES